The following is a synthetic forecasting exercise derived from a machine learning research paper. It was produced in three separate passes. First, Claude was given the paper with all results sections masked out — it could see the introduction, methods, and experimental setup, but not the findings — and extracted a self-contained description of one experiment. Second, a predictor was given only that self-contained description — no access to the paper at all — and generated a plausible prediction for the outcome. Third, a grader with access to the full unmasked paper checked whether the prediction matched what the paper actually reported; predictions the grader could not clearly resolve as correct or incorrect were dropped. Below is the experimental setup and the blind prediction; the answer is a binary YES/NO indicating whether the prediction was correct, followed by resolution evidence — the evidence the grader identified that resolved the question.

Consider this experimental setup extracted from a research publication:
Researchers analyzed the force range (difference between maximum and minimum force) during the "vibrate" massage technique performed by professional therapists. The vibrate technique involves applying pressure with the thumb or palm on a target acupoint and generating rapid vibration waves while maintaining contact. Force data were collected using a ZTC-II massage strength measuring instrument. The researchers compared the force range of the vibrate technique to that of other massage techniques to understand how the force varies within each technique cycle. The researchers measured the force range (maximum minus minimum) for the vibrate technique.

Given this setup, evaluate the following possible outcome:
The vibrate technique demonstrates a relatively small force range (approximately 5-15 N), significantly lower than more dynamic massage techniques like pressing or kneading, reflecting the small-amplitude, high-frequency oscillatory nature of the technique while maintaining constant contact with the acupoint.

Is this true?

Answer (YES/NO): YES